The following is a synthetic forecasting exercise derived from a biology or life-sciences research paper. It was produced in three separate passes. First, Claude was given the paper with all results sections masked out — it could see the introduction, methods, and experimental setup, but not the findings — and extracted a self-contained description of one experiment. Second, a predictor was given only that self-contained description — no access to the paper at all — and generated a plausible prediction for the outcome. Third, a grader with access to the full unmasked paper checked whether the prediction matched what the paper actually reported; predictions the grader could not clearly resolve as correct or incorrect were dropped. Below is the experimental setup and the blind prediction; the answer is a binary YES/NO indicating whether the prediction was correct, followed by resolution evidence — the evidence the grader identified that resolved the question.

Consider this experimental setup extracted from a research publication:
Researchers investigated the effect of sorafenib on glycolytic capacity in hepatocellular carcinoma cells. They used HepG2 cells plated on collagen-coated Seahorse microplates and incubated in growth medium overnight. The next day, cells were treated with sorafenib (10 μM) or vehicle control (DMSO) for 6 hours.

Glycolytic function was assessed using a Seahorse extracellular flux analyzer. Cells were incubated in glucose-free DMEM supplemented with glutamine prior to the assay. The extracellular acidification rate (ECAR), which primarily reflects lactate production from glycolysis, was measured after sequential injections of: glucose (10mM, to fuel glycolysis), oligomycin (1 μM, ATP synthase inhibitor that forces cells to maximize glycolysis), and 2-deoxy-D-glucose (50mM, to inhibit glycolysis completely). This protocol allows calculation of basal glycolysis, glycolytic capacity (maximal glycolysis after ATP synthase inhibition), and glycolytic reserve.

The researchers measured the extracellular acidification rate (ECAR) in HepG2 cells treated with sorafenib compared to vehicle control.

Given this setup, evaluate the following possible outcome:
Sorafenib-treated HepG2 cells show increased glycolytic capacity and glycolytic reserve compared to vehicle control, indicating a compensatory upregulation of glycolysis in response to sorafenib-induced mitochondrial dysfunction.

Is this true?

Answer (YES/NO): YES